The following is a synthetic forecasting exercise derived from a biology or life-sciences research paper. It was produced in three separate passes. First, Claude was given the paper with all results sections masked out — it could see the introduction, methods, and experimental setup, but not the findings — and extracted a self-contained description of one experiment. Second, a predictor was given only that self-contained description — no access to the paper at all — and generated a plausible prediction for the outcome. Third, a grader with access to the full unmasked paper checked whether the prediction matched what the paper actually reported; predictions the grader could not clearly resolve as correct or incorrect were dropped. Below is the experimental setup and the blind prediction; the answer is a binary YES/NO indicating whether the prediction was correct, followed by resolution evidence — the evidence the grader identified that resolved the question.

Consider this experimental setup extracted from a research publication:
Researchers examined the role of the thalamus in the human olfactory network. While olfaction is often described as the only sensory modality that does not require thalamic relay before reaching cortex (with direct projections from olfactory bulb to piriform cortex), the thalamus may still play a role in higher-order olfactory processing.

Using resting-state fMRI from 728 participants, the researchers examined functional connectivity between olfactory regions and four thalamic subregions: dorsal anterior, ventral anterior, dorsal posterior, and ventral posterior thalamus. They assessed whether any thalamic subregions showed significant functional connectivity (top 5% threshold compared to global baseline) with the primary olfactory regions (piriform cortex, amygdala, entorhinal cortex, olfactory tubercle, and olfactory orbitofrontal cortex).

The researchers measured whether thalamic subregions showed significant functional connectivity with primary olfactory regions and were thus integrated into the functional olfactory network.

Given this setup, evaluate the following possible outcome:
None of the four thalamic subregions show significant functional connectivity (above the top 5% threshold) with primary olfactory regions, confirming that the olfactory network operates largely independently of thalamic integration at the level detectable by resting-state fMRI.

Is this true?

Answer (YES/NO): NO